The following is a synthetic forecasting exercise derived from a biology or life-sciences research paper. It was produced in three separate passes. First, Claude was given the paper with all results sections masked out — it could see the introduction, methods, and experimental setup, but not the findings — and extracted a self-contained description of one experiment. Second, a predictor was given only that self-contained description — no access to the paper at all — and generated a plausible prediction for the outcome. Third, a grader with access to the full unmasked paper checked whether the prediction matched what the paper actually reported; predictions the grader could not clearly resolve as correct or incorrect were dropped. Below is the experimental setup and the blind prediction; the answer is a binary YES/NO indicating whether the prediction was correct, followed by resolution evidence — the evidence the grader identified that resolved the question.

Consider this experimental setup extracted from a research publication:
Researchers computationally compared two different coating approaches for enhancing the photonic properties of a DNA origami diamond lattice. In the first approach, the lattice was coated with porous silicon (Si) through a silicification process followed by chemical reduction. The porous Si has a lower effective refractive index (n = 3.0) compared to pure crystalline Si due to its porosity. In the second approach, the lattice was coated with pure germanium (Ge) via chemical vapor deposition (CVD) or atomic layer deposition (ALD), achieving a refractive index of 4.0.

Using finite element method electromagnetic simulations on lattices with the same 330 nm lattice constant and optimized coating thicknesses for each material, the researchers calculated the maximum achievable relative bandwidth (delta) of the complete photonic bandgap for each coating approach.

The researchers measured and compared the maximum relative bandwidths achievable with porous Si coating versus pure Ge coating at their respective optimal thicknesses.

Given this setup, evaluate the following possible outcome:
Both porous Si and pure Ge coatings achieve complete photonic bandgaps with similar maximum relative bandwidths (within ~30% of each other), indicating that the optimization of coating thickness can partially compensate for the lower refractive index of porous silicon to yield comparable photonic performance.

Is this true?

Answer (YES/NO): NO